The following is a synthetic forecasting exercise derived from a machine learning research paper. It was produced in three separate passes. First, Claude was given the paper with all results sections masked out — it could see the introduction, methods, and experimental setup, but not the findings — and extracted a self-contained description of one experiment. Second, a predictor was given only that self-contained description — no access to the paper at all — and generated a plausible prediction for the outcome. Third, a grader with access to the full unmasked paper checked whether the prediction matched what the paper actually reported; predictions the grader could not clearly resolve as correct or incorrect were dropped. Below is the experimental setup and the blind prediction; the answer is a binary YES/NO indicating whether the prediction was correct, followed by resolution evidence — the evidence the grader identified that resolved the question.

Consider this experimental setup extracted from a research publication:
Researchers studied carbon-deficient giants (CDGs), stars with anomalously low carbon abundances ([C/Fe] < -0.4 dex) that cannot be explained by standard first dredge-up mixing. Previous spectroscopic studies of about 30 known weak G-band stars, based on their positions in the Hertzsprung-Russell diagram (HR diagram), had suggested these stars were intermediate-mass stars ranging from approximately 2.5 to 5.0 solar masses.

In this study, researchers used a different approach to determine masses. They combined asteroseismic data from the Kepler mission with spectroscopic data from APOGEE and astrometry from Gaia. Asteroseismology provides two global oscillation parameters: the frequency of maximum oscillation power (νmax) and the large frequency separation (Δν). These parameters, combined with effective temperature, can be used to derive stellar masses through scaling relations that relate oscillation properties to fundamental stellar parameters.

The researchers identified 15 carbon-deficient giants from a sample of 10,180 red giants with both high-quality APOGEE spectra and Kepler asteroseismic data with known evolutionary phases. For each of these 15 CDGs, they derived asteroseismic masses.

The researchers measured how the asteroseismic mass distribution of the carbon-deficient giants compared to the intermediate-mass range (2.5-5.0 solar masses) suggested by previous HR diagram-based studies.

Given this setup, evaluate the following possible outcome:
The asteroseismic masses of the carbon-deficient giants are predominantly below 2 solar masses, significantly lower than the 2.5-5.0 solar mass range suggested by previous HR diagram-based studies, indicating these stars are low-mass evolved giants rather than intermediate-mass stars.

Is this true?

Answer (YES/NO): YES